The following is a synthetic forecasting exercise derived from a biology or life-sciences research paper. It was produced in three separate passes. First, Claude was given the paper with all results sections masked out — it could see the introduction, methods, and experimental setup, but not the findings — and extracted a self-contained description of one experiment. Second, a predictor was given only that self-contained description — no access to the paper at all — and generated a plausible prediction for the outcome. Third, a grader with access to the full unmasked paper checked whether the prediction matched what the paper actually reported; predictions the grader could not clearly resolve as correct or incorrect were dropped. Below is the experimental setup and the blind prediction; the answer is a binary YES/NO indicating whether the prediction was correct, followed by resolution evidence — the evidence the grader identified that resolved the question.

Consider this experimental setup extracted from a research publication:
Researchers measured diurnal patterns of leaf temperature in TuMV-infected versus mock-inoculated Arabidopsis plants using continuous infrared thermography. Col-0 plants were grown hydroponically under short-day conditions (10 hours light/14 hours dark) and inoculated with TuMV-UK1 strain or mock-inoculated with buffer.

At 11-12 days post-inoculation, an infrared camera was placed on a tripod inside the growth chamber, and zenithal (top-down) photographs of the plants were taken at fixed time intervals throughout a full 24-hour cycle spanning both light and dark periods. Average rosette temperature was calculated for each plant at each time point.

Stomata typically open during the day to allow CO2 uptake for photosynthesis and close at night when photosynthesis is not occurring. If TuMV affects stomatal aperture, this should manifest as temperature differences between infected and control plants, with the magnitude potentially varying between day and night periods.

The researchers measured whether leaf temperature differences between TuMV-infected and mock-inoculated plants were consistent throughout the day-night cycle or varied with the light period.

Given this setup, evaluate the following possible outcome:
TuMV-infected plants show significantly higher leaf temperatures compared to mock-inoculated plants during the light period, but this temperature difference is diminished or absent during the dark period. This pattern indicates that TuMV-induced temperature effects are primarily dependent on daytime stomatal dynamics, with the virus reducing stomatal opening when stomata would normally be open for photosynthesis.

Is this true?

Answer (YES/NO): NO